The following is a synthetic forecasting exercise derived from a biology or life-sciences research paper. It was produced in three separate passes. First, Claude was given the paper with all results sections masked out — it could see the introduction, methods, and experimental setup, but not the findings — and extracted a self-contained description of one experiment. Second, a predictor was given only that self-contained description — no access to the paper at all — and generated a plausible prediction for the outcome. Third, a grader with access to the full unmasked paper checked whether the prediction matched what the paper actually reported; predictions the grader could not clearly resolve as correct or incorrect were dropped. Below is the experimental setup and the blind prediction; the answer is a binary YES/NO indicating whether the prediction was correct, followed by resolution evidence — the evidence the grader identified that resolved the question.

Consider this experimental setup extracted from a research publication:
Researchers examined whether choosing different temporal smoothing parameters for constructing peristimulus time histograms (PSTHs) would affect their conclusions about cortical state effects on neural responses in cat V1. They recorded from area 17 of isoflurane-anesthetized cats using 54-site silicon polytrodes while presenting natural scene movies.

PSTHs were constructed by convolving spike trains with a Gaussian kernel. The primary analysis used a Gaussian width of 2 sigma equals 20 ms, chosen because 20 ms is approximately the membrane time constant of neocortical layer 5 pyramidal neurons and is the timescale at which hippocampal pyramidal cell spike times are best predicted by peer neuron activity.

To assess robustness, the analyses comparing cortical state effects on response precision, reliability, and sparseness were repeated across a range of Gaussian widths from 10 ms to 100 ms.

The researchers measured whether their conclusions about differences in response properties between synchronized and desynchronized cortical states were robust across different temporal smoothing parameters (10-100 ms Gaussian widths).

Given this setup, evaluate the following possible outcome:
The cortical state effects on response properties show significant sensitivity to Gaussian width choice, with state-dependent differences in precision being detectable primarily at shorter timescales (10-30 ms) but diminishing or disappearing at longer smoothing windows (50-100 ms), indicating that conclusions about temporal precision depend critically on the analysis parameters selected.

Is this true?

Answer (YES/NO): NO